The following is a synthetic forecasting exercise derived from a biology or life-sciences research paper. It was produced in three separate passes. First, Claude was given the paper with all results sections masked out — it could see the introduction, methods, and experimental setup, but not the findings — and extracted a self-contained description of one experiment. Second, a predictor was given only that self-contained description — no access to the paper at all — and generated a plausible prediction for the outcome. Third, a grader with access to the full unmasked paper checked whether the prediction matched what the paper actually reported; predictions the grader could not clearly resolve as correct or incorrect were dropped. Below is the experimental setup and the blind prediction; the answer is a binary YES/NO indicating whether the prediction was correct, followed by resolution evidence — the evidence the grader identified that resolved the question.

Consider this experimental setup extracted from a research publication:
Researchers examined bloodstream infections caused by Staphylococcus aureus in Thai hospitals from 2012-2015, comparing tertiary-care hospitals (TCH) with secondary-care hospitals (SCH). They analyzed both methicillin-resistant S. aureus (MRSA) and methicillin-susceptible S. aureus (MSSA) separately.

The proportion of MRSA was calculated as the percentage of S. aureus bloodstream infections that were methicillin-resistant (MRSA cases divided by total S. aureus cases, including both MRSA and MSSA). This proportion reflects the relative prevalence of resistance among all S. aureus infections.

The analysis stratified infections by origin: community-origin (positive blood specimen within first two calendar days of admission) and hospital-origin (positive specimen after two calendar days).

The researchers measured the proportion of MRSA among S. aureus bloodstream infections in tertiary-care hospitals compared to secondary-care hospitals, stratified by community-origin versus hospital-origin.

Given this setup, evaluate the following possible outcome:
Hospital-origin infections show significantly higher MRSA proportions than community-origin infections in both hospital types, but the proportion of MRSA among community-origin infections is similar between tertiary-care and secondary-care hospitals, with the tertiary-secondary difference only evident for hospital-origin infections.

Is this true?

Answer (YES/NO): NO